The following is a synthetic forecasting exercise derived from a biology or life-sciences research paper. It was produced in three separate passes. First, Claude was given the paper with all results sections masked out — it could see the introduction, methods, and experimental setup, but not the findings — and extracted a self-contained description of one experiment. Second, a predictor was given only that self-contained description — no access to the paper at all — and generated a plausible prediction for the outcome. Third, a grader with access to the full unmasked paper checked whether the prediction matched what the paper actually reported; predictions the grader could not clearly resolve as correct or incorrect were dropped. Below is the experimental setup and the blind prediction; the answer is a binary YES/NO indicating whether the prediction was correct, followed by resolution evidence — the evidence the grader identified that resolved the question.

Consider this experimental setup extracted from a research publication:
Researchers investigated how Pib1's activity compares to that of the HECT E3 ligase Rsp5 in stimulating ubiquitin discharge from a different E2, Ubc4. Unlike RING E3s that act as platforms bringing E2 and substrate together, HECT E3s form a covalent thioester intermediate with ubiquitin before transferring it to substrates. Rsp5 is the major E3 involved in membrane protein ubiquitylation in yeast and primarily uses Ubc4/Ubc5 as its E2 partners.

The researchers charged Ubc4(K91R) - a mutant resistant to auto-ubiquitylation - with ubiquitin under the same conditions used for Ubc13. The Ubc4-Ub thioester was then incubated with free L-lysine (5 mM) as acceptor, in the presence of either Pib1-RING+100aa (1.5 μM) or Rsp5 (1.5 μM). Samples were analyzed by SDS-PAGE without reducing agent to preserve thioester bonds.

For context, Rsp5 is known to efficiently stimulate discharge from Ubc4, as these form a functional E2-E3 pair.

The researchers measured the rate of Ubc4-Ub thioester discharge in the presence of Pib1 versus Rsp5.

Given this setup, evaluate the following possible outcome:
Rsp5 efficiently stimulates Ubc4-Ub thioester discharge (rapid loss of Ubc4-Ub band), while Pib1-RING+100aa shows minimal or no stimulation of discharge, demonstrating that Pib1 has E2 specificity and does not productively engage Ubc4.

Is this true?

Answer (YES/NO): YES